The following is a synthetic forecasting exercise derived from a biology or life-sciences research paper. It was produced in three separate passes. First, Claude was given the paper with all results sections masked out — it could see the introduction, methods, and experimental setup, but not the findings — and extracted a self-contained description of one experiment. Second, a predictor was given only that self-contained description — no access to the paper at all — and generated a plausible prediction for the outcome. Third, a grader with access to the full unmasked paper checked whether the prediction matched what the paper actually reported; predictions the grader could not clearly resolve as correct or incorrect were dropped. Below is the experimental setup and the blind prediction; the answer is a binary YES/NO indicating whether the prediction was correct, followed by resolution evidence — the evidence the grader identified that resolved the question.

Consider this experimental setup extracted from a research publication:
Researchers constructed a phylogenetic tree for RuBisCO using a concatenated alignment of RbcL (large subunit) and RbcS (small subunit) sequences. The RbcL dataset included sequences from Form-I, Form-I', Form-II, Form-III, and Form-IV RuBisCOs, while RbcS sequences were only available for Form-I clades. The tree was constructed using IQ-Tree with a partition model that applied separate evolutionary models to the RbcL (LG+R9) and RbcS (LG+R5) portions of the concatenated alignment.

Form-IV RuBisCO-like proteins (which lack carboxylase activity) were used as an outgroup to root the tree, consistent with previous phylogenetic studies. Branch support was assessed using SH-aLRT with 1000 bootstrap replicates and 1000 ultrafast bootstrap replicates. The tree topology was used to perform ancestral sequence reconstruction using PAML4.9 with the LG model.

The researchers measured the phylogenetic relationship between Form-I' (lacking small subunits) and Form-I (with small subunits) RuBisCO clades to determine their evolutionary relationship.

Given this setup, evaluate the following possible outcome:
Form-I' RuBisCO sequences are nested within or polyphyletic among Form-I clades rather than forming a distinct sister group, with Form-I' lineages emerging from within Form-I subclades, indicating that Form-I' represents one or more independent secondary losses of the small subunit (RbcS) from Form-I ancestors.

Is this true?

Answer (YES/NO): NO